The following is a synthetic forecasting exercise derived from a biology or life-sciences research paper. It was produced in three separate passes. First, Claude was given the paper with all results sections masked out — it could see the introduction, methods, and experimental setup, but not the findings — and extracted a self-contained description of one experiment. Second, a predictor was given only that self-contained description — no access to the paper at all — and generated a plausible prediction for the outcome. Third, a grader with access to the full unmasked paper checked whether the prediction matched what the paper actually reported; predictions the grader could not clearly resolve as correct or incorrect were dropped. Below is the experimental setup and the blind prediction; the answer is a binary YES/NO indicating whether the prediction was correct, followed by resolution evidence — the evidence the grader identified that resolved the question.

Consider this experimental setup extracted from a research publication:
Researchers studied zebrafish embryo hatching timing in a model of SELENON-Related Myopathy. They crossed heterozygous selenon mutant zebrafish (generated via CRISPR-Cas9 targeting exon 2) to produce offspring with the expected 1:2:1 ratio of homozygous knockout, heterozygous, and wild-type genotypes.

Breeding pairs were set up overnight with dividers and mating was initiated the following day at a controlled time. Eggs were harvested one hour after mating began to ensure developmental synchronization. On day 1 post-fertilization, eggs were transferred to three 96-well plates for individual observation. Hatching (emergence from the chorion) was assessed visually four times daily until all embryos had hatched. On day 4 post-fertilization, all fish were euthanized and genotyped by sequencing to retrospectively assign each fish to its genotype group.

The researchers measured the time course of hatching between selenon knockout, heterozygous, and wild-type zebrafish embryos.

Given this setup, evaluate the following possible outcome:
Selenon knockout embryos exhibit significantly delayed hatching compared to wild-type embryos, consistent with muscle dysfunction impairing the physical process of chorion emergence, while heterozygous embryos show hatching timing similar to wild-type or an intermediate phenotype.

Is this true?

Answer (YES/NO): NO